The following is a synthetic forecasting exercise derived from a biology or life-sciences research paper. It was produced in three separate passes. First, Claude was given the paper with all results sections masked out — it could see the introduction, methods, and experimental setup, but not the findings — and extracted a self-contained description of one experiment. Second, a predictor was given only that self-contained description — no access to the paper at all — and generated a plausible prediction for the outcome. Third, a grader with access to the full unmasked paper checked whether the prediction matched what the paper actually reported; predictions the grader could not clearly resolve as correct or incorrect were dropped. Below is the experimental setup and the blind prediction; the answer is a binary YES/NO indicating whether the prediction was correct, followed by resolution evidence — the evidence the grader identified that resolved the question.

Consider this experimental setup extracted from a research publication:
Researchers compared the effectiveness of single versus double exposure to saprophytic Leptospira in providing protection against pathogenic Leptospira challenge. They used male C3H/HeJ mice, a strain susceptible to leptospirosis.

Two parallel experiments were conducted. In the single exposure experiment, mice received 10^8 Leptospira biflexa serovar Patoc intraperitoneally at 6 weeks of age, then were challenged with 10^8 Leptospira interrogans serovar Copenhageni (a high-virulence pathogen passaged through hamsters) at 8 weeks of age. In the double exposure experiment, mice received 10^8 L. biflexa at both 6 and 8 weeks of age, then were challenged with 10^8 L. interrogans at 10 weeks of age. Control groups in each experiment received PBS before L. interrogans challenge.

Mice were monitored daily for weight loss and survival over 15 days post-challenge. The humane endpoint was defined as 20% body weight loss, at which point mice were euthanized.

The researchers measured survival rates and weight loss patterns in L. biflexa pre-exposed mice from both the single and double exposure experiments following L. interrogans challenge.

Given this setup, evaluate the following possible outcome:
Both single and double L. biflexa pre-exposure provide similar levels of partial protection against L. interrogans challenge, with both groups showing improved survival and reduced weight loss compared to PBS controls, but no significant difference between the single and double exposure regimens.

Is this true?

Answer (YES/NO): NO